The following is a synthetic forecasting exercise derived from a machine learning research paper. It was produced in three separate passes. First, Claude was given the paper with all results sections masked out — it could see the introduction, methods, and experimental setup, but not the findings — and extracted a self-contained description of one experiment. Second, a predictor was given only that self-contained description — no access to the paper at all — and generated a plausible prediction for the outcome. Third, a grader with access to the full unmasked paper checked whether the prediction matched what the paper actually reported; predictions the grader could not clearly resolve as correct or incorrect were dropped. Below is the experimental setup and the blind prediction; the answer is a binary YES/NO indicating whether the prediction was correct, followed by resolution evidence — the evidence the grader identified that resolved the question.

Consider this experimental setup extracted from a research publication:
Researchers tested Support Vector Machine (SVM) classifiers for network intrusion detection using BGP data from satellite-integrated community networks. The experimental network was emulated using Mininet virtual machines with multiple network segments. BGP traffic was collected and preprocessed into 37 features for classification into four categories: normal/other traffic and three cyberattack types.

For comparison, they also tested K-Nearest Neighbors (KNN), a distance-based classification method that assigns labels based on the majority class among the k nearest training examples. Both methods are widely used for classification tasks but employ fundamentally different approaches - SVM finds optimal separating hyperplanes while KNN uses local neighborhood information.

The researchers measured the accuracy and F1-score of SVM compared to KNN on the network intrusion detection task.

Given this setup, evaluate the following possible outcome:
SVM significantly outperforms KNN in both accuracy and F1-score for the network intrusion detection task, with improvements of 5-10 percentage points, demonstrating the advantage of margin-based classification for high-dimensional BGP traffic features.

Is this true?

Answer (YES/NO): NO